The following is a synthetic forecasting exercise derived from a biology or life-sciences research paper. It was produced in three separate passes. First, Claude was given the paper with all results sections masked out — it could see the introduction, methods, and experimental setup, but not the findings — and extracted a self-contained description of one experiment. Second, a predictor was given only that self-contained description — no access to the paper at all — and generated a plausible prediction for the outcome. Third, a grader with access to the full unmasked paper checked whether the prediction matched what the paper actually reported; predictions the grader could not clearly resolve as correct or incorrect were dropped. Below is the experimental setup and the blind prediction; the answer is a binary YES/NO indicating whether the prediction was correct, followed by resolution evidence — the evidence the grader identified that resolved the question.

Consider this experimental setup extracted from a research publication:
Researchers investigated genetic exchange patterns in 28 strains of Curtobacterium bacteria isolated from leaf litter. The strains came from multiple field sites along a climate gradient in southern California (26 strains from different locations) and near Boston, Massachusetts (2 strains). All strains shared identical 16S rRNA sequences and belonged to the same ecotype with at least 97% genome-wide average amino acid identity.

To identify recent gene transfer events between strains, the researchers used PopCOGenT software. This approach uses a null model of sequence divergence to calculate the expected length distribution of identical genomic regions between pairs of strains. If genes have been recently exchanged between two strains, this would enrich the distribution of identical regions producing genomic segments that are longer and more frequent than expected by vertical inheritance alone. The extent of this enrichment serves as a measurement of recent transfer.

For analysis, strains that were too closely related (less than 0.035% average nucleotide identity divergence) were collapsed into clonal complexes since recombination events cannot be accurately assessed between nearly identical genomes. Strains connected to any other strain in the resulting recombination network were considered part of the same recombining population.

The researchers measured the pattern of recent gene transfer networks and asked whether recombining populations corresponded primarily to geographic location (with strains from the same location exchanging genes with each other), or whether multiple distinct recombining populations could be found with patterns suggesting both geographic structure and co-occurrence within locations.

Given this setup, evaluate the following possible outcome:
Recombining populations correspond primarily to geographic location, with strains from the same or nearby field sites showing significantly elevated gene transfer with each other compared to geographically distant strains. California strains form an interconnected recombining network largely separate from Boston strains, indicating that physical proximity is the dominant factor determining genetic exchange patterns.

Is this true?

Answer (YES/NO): NO